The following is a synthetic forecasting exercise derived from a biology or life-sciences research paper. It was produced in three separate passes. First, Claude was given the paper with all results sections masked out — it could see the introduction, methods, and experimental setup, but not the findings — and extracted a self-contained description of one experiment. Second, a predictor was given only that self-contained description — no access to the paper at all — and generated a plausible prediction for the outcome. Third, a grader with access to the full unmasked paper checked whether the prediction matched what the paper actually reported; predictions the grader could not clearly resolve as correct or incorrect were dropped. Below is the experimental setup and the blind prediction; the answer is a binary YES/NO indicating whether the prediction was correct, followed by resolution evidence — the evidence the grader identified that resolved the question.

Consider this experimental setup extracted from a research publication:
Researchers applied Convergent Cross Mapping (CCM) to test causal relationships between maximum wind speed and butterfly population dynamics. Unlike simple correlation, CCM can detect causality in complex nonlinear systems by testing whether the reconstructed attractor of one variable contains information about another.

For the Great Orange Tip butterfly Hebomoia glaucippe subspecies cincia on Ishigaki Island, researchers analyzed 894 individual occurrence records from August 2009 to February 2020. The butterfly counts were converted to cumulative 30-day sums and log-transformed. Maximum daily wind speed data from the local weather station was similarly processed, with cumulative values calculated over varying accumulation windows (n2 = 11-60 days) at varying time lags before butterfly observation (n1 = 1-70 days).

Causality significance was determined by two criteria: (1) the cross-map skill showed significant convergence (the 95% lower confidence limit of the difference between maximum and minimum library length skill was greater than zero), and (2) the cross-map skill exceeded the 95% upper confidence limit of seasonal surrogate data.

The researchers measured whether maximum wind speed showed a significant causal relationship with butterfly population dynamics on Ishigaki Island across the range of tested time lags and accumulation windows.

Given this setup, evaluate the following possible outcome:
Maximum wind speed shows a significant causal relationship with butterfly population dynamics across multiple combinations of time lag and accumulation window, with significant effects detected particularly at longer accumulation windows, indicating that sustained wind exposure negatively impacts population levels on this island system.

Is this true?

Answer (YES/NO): NO